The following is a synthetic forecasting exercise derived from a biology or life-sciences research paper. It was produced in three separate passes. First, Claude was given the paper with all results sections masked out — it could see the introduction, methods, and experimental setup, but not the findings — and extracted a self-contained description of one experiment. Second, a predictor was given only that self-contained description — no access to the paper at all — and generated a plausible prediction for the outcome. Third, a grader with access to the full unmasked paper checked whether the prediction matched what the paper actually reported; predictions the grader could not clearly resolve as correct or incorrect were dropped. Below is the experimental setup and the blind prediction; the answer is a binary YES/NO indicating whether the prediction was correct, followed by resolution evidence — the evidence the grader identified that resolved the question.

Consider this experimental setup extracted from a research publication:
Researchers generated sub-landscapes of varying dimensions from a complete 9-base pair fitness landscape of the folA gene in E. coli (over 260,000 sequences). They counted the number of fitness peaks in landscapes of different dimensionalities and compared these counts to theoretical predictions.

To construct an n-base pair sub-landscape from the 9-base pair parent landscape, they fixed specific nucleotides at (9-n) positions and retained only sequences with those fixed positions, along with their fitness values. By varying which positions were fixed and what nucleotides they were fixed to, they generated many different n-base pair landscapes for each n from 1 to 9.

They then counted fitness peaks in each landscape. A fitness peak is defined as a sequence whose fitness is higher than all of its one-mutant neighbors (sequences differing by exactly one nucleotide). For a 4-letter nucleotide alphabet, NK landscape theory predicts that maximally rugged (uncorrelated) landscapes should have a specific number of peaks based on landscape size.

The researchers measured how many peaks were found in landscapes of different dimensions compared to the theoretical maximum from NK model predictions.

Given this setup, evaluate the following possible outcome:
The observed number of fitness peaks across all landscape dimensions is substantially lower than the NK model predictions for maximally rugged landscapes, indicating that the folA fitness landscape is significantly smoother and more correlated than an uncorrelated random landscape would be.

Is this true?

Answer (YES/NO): YES